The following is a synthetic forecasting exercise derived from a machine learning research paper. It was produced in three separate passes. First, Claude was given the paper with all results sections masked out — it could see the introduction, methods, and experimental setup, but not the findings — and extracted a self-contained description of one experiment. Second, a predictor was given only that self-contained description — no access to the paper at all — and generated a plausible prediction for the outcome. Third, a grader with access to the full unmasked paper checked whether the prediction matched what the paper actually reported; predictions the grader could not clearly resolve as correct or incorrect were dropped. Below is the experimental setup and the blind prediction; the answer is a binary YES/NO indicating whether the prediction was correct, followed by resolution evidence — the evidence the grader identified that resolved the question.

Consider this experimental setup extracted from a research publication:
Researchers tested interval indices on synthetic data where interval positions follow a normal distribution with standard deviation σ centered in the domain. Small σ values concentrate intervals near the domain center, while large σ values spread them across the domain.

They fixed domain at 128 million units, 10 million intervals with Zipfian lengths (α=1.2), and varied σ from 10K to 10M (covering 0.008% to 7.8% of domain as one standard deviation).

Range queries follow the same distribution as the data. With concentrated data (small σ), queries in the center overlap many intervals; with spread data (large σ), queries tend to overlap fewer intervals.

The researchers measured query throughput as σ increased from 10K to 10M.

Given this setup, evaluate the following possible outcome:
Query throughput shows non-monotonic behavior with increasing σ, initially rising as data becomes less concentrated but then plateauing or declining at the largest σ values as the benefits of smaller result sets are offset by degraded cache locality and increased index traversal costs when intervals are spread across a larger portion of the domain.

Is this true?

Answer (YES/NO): NO